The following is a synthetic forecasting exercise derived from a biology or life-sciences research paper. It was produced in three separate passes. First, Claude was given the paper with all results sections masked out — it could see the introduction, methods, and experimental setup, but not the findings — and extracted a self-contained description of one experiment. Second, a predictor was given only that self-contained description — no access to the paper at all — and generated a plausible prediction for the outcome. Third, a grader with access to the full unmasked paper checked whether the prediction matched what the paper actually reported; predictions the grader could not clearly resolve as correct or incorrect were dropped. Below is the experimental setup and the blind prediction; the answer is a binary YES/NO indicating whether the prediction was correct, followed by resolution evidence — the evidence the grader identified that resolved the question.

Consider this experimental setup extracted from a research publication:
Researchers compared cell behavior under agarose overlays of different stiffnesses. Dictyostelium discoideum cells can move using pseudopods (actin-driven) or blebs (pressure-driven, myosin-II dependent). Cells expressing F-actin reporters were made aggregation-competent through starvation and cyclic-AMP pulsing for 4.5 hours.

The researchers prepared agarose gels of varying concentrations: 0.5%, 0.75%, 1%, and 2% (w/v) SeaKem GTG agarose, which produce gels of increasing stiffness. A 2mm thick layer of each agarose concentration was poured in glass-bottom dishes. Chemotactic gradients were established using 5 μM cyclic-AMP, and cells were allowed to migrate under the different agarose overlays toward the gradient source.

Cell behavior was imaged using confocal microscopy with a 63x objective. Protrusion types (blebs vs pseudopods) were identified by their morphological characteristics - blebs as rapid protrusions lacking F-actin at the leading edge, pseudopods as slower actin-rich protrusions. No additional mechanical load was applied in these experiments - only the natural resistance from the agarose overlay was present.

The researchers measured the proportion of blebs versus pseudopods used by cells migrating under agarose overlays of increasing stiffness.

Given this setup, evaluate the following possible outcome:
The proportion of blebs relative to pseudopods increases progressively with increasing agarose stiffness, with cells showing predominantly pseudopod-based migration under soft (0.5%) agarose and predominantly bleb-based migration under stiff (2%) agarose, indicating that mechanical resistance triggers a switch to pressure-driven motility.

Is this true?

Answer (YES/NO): YES